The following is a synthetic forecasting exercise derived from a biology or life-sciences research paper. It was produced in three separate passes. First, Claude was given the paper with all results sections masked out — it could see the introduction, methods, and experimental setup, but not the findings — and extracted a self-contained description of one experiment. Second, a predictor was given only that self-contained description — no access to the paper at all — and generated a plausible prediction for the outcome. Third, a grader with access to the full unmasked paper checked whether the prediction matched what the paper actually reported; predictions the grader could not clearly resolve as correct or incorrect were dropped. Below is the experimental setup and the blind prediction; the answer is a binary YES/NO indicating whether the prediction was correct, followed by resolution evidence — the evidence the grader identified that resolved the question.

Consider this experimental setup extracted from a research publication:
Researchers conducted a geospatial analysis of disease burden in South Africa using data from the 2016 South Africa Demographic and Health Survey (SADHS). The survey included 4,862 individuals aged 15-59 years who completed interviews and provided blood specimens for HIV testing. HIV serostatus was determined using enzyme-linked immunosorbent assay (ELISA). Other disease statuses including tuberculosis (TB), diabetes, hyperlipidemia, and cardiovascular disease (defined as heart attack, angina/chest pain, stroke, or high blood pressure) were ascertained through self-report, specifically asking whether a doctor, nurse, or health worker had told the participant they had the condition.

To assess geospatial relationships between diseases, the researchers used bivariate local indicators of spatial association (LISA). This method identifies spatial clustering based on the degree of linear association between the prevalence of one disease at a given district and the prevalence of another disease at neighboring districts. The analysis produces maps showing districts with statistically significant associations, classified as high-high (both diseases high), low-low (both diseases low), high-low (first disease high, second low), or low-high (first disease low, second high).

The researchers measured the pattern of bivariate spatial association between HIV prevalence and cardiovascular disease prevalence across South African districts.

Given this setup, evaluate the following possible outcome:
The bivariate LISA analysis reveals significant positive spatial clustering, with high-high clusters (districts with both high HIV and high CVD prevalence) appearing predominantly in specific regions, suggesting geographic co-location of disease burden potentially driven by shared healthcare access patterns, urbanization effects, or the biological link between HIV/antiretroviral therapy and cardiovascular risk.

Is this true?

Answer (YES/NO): NO